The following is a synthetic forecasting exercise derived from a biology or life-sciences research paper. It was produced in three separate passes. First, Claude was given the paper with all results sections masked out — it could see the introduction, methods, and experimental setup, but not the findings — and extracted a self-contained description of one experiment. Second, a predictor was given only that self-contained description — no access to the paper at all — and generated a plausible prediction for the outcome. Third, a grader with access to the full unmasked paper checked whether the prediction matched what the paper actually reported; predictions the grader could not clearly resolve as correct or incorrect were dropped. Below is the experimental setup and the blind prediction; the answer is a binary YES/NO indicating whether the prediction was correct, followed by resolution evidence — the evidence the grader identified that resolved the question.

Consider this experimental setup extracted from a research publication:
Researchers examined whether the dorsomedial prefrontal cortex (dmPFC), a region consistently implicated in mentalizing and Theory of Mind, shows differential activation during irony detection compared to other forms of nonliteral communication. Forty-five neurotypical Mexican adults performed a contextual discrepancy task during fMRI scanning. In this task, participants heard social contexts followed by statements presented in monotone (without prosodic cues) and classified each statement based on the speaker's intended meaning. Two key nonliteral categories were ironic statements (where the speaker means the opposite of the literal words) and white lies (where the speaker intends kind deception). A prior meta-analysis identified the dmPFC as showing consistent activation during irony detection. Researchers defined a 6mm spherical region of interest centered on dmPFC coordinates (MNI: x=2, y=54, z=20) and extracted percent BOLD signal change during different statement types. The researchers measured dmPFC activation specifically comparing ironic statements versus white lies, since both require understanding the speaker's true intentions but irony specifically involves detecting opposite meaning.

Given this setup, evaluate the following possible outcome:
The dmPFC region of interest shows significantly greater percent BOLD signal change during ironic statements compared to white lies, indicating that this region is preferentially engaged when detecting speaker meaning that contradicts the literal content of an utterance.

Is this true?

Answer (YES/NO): NO